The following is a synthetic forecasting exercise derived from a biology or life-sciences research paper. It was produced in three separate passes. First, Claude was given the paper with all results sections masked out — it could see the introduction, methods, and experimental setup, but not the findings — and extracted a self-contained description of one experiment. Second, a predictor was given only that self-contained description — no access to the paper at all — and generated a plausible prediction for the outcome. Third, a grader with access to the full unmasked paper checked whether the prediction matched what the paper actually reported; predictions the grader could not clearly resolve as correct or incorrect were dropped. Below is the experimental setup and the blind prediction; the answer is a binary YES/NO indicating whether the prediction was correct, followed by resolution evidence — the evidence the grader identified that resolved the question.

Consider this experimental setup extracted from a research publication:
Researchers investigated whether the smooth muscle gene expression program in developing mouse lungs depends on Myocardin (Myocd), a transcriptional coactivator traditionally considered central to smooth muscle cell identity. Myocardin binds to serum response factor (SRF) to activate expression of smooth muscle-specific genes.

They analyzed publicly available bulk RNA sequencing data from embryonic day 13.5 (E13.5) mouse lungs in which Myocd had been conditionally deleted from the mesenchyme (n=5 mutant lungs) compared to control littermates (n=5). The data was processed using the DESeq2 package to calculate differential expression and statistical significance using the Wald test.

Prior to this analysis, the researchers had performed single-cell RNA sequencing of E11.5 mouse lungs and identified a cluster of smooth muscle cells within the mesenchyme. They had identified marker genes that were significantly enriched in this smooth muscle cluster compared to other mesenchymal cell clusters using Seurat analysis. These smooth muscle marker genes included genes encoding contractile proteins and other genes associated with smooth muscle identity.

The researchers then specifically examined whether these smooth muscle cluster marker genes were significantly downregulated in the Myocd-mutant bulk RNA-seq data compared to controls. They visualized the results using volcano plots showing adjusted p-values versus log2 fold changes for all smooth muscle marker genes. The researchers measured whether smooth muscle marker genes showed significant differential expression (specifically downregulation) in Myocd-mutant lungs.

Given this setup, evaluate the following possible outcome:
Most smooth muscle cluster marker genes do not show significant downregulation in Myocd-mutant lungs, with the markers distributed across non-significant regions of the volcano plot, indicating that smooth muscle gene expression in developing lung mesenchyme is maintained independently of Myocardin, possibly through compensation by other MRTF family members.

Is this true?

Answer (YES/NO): YES